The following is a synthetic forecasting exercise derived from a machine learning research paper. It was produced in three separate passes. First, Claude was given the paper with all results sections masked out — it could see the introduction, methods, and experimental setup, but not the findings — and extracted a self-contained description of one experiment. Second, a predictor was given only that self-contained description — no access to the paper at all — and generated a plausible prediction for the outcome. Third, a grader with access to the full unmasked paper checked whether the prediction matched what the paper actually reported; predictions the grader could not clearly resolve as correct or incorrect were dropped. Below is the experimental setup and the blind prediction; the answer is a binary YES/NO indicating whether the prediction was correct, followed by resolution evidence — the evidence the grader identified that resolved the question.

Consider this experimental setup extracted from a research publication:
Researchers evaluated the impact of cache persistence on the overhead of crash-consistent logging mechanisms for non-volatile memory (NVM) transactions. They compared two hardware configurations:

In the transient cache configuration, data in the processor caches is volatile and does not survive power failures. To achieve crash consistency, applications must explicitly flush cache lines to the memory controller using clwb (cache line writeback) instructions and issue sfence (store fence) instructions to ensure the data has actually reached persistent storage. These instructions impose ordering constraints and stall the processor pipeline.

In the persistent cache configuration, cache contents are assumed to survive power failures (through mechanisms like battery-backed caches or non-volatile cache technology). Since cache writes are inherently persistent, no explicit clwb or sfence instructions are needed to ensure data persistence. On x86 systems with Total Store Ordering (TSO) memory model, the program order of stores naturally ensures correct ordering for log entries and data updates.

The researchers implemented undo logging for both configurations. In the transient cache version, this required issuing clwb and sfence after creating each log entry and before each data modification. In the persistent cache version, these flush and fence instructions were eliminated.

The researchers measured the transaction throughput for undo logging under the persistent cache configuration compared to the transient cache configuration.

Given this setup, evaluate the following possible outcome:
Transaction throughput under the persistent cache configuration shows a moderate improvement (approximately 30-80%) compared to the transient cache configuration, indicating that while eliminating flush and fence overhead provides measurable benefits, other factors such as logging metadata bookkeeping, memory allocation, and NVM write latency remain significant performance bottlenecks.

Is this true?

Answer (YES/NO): NO